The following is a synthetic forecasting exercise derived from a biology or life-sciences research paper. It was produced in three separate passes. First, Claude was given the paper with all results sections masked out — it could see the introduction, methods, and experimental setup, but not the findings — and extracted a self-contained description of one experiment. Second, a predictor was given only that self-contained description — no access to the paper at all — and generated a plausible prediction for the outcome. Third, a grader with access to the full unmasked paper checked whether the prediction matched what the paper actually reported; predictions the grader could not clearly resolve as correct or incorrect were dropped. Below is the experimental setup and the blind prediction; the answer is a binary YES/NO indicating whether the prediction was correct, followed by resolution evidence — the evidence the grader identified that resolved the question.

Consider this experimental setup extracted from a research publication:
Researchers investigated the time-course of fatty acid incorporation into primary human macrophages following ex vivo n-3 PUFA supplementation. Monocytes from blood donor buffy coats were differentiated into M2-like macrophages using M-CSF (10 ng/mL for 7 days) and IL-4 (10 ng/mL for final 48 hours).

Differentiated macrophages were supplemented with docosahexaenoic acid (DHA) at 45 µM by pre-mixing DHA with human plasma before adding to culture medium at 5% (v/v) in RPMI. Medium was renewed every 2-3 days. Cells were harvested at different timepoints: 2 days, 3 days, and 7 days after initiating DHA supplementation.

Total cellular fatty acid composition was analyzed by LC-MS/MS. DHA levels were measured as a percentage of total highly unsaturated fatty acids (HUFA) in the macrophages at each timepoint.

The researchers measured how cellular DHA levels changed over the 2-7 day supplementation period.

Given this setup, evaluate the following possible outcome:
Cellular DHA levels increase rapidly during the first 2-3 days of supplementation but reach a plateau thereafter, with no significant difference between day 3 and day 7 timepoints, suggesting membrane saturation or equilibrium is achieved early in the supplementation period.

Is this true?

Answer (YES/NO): NO